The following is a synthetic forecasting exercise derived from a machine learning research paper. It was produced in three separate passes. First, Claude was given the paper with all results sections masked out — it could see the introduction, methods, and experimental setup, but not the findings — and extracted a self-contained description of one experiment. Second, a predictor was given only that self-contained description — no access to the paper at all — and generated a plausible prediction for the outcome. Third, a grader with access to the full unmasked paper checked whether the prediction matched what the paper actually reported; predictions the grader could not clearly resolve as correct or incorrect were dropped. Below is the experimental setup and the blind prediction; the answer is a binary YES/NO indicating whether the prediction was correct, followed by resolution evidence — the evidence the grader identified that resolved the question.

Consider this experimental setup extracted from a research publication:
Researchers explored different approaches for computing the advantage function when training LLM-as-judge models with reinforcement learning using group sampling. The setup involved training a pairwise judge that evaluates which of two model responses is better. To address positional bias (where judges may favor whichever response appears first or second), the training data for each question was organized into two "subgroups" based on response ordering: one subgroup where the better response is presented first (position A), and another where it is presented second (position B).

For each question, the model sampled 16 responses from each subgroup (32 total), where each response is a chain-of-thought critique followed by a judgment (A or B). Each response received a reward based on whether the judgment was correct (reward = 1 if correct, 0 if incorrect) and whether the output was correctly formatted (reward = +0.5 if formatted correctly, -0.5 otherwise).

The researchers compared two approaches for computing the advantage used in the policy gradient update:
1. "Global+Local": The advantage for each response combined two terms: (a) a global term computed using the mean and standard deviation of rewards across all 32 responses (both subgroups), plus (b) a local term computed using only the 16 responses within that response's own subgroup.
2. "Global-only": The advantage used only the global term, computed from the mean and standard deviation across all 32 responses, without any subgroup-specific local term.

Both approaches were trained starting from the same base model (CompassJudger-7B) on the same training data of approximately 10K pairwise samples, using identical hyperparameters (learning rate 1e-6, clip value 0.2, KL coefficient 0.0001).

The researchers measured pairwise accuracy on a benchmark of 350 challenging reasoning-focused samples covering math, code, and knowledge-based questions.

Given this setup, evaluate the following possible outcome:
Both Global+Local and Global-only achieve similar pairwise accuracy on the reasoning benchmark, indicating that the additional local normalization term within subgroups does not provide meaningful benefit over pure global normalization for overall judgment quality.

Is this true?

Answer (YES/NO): NO